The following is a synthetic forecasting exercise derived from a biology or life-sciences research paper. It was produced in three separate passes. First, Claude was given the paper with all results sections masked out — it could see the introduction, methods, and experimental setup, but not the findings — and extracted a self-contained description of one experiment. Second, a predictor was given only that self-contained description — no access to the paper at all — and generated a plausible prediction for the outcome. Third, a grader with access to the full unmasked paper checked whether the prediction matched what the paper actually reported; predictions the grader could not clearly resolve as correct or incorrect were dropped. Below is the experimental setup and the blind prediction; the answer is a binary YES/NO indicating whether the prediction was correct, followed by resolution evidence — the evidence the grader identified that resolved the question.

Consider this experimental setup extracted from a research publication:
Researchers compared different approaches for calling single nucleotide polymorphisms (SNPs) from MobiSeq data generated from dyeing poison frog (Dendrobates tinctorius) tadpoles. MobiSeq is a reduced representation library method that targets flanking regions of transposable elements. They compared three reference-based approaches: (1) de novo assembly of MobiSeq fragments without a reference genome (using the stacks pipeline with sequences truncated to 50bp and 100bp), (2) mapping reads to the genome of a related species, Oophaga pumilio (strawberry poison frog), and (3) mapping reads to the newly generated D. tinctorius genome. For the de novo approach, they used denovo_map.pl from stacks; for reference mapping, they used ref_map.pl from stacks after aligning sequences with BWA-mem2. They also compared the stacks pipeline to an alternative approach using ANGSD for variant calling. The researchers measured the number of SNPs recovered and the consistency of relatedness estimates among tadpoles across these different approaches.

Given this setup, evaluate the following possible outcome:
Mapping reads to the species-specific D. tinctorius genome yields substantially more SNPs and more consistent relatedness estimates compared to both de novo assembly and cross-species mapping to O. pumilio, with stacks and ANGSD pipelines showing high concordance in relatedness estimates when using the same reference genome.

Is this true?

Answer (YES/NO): NO